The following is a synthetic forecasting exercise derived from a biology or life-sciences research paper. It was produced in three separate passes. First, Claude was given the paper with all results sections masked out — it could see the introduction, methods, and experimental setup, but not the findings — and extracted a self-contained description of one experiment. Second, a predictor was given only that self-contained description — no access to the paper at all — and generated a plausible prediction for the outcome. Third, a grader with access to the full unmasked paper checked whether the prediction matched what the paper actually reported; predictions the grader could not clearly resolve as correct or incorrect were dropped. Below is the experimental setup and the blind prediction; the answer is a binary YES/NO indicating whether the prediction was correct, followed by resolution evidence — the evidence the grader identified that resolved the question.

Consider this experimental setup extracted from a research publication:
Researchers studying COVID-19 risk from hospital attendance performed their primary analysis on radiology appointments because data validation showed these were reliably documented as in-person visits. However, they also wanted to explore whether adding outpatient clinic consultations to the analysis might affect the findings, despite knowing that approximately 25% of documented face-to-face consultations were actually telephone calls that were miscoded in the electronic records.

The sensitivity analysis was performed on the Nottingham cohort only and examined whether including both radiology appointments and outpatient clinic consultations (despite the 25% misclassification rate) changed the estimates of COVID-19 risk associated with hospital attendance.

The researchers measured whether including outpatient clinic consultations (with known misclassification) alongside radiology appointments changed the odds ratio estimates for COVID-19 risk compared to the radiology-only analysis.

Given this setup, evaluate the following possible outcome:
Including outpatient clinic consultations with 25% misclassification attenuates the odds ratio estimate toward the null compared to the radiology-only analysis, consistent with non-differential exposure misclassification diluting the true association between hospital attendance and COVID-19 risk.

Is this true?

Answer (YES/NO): NO